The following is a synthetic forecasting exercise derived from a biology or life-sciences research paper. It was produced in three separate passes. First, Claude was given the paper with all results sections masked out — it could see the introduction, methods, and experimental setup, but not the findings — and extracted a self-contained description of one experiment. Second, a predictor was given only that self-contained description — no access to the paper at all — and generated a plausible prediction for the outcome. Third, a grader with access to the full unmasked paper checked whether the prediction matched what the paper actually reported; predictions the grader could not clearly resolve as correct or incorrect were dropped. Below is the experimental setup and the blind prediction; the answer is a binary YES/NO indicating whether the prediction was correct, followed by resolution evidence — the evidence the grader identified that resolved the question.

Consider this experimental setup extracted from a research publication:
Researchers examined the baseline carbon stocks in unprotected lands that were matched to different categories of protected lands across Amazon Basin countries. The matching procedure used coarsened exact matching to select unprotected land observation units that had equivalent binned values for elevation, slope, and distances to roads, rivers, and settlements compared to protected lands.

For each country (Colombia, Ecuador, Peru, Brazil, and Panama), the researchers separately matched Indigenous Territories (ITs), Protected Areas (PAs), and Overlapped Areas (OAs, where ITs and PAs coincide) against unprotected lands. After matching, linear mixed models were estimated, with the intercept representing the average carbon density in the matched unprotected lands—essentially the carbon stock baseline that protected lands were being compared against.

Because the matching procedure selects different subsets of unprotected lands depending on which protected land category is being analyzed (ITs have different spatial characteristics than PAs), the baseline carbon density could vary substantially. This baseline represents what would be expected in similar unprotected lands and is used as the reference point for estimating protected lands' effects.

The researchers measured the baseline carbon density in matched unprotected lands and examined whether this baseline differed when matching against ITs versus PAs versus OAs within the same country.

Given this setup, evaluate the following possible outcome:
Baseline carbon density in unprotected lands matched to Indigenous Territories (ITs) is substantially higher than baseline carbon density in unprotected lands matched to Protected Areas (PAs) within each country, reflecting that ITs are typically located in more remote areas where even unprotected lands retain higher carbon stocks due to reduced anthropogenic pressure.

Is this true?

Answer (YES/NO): NO